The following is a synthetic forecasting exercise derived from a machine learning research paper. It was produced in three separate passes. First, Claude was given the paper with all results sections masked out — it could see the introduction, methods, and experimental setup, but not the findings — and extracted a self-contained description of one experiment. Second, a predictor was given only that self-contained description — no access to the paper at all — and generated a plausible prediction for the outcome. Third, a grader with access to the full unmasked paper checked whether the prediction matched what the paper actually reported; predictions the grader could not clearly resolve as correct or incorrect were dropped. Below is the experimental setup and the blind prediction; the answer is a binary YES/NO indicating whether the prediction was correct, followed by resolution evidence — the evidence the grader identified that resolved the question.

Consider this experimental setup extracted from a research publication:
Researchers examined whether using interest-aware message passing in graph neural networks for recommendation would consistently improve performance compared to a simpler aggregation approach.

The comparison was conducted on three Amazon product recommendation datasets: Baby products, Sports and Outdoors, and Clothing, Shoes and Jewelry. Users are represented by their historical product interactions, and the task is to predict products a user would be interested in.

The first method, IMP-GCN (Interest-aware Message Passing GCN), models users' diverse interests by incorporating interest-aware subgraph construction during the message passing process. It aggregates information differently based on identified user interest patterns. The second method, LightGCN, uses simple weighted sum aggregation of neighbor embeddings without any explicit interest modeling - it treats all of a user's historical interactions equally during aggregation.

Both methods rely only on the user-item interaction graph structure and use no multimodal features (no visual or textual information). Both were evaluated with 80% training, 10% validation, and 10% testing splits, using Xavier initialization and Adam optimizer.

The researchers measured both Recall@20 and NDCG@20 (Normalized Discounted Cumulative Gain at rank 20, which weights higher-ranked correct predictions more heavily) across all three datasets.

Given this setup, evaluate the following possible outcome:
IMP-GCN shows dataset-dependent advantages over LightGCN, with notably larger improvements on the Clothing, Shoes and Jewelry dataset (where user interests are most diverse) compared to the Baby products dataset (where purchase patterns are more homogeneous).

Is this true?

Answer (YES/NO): NO